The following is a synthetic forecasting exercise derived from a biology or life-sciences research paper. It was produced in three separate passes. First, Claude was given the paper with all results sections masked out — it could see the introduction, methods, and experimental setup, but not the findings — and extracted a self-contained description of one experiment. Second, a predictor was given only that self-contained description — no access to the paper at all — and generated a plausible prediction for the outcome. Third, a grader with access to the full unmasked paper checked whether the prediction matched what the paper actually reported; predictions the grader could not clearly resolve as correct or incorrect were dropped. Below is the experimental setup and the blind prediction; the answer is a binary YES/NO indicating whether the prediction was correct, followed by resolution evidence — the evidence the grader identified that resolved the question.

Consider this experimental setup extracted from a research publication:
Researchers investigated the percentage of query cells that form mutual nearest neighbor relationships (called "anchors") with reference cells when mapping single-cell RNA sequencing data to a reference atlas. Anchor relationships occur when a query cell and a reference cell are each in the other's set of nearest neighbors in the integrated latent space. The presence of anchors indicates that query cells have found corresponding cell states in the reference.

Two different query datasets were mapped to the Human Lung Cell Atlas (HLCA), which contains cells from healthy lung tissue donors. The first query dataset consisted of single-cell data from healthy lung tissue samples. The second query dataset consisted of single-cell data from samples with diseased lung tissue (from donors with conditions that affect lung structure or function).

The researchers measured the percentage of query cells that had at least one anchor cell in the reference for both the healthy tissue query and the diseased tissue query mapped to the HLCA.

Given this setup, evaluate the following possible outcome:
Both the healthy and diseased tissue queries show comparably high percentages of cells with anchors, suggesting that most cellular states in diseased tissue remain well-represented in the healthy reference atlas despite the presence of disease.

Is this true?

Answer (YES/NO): NO